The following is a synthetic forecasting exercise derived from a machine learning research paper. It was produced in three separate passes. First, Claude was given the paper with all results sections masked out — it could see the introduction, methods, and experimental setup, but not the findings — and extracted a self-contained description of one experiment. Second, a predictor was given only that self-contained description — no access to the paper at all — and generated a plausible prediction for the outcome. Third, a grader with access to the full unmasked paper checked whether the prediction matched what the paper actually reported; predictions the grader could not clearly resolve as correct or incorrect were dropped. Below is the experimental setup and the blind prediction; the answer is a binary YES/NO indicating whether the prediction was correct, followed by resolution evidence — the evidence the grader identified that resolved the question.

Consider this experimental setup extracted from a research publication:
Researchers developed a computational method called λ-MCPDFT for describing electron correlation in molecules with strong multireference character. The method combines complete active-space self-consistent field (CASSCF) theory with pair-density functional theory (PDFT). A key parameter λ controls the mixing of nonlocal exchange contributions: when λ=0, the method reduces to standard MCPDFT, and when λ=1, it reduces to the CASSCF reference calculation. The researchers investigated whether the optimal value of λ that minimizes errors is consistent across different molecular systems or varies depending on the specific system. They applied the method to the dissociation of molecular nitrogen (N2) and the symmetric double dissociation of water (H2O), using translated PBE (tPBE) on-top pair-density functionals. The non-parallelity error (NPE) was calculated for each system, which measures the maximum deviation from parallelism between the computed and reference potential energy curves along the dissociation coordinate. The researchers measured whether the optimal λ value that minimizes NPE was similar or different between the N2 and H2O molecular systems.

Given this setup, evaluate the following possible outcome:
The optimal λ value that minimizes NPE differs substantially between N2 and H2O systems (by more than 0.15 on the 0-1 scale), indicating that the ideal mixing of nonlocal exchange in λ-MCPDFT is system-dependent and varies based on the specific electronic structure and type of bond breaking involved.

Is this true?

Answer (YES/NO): YES